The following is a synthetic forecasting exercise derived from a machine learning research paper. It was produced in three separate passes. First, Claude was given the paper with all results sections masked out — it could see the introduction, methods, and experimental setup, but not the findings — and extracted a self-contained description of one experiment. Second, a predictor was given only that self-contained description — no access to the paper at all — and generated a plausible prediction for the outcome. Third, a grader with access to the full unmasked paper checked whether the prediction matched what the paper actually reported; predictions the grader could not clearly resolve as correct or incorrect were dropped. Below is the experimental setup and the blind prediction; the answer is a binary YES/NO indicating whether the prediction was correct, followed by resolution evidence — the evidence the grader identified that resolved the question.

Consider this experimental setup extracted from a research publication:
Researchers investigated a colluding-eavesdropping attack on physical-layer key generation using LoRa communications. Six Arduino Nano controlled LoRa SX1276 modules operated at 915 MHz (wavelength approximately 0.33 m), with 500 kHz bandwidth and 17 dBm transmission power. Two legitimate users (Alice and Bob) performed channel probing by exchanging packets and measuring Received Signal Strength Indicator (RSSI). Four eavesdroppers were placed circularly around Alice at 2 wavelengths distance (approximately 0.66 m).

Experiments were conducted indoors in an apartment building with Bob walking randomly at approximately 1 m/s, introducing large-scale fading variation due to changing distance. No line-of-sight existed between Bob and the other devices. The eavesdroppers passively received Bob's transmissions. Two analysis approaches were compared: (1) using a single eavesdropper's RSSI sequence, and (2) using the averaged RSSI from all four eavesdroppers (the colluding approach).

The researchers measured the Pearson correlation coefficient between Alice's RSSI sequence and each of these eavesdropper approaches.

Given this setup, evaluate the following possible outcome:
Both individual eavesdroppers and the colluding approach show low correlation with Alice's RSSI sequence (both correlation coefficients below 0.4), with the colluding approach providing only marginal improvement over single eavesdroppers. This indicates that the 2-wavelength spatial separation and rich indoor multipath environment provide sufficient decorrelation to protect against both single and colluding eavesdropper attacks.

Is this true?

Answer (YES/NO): NO